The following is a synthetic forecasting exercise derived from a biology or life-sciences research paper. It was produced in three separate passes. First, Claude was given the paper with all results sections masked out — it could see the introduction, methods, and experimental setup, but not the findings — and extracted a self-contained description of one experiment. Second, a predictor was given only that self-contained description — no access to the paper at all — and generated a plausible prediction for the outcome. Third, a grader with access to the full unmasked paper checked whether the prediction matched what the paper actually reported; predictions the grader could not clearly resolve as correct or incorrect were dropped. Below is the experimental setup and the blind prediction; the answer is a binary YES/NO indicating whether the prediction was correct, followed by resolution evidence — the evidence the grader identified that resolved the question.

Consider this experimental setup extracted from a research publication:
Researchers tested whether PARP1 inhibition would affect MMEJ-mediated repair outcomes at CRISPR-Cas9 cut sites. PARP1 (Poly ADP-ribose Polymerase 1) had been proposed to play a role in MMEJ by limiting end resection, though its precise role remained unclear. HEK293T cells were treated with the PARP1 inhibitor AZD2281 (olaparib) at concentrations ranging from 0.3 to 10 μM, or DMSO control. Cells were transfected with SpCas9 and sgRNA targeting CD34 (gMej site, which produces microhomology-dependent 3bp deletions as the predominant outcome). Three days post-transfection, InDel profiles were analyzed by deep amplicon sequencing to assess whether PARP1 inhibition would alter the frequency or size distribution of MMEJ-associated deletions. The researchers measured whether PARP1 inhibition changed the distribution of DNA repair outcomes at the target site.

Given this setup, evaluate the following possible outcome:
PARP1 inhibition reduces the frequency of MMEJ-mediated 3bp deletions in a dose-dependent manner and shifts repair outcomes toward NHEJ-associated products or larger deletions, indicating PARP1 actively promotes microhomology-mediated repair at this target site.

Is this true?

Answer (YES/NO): NO